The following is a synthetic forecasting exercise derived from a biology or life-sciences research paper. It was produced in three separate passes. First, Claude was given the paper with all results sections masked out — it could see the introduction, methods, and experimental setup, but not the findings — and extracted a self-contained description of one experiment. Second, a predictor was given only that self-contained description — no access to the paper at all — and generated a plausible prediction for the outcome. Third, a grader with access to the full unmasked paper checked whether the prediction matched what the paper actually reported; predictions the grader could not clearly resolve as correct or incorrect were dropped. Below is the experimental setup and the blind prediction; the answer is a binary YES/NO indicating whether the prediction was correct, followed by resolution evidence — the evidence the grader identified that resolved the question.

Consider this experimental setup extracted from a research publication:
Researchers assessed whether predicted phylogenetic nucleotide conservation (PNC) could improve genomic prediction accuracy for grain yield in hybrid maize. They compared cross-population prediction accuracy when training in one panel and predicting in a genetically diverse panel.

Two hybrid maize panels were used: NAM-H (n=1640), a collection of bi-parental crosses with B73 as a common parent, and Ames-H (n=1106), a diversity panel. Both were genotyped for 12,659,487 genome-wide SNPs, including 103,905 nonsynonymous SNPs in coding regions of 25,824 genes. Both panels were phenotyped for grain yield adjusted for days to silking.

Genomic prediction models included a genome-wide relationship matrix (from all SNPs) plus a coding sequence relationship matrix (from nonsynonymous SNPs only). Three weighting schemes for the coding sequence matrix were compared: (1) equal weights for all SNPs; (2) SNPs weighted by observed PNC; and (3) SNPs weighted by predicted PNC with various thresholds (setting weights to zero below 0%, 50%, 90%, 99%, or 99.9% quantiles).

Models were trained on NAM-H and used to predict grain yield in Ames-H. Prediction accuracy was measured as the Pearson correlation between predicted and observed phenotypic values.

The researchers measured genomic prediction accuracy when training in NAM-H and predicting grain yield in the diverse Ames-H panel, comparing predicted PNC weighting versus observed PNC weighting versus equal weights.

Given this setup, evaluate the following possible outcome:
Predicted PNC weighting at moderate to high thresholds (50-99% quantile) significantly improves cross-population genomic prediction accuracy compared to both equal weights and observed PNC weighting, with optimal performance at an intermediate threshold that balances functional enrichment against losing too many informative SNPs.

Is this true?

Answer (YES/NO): NO